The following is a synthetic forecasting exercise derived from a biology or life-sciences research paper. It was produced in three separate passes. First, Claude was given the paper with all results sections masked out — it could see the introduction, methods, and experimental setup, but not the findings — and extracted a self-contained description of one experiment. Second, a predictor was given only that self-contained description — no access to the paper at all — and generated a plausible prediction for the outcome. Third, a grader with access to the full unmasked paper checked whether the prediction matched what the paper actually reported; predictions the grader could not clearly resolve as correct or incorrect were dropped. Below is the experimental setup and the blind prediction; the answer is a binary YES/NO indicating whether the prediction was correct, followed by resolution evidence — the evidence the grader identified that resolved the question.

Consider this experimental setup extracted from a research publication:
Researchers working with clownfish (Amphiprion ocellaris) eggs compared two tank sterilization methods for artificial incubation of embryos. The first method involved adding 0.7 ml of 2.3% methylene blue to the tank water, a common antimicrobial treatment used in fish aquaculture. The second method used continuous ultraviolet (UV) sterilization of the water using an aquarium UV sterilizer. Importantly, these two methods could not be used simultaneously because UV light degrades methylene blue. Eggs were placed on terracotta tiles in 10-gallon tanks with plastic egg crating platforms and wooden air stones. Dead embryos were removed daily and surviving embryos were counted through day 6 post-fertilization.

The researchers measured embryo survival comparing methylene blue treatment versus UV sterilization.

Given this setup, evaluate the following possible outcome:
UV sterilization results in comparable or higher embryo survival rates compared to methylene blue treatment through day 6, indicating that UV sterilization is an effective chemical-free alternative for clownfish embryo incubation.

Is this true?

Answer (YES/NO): YES